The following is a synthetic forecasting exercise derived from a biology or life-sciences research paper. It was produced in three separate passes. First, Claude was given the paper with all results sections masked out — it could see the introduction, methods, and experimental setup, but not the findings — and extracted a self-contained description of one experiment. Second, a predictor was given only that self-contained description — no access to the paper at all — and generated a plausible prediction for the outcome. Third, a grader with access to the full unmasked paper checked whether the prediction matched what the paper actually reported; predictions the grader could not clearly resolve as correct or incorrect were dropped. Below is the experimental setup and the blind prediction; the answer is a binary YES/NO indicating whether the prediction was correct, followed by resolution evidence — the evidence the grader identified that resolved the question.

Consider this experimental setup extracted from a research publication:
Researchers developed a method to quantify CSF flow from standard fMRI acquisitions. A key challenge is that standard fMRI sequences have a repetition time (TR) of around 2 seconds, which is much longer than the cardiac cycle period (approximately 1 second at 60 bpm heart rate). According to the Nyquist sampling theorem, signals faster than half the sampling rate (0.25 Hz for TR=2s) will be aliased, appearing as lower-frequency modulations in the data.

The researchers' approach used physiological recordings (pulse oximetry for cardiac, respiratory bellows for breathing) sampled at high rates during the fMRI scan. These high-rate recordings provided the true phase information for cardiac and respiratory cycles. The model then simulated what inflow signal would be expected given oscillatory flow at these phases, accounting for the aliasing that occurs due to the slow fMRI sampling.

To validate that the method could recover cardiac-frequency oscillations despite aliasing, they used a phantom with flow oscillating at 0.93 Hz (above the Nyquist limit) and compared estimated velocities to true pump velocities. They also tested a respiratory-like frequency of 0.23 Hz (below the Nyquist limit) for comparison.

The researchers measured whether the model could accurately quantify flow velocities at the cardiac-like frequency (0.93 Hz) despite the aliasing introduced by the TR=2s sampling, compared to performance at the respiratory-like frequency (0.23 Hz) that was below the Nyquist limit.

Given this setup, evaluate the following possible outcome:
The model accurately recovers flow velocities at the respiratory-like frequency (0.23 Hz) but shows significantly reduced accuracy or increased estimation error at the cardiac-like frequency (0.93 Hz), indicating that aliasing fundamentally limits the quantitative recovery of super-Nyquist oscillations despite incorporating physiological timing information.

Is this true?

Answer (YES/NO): NO